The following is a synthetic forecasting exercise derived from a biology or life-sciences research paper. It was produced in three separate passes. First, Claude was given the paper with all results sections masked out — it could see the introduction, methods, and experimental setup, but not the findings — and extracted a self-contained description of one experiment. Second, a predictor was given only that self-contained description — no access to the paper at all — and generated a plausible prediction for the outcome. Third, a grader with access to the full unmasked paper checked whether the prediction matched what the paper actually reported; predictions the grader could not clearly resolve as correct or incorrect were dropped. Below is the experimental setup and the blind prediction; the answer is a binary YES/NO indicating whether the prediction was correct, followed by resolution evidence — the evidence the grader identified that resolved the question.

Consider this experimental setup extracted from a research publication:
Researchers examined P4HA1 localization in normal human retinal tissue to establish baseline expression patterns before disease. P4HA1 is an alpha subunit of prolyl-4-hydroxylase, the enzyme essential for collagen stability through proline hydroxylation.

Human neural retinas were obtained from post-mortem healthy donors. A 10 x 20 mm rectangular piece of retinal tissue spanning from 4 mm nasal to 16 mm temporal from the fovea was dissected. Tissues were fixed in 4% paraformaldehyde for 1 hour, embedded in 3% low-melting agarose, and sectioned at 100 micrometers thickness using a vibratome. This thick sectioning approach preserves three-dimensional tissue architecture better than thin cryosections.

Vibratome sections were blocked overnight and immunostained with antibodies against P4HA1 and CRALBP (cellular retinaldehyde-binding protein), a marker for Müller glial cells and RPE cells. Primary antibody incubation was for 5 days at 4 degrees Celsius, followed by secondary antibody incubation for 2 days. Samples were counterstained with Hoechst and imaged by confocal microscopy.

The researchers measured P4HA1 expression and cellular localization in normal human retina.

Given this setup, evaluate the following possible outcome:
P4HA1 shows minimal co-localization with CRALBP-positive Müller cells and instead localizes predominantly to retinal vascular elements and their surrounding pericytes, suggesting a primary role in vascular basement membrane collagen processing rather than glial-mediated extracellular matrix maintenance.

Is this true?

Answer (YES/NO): NO